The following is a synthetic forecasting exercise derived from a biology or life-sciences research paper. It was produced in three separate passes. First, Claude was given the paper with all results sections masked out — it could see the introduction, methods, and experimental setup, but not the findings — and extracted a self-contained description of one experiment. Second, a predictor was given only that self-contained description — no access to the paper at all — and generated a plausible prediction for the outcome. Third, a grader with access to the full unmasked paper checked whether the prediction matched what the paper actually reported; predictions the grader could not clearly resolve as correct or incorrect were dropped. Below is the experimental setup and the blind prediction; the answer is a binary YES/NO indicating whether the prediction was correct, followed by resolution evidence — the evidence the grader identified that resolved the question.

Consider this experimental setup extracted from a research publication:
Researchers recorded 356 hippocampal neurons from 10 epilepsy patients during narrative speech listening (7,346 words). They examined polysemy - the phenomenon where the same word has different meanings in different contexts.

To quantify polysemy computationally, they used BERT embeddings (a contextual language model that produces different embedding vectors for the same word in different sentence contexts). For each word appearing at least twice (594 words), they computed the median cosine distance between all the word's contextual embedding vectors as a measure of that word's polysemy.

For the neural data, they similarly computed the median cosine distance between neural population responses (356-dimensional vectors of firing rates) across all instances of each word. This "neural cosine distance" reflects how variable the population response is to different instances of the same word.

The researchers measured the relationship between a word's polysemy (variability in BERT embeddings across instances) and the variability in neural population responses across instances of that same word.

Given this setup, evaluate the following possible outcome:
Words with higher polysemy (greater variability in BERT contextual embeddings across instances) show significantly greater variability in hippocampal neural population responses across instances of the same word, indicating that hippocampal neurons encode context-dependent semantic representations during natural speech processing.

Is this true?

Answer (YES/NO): YES